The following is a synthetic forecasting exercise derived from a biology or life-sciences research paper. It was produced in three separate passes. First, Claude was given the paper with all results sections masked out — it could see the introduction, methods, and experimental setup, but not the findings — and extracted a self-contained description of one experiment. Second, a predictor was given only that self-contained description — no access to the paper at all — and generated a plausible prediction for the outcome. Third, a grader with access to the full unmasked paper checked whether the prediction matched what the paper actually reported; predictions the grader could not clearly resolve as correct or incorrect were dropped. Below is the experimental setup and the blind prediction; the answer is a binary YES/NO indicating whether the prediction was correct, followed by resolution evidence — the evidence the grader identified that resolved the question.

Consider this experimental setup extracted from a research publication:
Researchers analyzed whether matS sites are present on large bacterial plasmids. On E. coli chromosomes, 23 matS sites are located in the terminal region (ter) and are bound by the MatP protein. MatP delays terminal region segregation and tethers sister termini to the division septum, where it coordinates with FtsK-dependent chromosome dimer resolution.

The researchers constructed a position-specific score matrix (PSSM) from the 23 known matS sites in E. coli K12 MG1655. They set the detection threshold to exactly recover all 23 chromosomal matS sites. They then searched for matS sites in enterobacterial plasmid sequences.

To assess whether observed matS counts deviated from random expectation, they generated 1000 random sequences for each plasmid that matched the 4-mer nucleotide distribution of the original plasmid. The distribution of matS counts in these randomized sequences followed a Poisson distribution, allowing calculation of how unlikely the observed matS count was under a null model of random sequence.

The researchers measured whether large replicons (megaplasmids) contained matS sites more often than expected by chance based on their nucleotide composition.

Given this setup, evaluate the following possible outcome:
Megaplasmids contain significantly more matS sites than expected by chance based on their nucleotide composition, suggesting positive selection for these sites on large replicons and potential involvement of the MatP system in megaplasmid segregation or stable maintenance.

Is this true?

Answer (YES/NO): YES